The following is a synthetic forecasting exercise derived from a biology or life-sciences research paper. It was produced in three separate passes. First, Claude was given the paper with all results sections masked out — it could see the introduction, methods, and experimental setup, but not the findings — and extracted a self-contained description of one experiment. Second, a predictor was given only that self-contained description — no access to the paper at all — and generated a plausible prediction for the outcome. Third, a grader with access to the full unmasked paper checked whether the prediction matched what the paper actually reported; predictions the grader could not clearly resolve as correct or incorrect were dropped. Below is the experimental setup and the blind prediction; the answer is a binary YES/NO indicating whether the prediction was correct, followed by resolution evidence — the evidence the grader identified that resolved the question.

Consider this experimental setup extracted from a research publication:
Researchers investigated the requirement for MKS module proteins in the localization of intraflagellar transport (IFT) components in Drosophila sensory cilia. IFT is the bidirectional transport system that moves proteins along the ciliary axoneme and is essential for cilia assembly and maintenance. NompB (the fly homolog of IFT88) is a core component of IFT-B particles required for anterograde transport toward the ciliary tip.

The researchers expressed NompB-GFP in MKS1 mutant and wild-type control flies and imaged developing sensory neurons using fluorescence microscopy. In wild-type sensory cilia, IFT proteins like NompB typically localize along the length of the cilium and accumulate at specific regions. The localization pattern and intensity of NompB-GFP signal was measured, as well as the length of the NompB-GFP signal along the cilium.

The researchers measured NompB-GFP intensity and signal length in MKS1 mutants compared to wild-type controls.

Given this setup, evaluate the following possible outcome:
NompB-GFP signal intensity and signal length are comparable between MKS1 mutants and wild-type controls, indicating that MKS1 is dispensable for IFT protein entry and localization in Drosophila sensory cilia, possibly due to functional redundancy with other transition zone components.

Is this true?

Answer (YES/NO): NO